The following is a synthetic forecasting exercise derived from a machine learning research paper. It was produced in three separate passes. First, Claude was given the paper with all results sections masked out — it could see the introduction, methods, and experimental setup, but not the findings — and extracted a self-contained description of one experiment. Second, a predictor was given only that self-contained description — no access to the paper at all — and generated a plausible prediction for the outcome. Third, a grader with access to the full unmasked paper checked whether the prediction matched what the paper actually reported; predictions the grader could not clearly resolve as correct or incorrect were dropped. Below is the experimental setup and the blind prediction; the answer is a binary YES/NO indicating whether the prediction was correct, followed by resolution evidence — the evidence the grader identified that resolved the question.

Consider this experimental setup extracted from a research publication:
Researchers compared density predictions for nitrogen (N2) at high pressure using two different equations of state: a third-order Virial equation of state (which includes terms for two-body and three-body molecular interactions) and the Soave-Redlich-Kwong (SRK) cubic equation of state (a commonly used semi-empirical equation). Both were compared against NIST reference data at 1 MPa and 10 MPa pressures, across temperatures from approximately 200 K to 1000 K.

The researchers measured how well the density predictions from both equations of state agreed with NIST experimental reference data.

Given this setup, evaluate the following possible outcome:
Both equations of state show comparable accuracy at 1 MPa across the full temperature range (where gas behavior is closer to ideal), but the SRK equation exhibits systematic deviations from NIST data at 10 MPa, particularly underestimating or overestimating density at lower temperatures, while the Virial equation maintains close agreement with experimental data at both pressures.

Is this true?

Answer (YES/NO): NO